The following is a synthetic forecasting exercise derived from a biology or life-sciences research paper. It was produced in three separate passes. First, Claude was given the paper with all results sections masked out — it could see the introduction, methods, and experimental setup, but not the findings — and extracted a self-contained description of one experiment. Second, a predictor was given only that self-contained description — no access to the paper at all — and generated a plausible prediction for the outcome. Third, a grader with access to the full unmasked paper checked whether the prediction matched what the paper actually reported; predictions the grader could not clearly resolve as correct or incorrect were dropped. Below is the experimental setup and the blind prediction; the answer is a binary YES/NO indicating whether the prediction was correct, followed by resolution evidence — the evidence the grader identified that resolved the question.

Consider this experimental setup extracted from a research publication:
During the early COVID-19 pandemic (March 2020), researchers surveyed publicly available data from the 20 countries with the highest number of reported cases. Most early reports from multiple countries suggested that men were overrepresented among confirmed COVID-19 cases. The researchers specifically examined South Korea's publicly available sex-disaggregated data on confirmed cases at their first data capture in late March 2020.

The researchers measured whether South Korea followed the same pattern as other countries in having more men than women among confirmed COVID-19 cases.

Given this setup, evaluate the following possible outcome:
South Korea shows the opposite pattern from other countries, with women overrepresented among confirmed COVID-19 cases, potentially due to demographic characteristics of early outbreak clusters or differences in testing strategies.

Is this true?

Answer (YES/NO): YES